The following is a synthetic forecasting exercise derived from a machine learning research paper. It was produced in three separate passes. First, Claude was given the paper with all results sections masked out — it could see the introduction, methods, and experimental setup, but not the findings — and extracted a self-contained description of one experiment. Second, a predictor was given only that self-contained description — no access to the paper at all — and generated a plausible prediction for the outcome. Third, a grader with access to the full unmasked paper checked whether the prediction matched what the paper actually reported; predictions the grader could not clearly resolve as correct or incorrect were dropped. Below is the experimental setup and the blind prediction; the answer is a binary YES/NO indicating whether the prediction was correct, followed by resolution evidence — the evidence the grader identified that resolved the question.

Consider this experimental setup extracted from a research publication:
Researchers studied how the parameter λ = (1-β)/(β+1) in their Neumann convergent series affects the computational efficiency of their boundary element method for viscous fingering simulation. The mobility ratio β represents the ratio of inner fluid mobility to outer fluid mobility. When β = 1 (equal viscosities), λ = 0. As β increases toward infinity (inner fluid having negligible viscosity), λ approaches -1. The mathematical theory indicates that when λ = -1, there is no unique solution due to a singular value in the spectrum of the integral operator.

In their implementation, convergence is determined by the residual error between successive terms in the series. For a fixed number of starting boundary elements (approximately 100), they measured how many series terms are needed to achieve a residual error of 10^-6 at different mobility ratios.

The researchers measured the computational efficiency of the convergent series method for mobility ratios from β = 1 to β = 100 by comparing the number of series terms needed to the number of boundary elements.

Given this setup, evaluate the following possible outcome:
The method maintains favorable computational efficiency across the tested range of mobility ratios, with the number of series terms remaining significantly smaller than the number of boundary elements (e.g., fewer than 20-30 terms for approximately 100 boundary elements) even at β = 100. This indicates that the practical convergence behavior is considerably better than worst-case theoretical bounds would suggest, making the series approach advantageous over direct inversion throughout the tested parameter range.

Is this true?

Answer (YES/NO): NO